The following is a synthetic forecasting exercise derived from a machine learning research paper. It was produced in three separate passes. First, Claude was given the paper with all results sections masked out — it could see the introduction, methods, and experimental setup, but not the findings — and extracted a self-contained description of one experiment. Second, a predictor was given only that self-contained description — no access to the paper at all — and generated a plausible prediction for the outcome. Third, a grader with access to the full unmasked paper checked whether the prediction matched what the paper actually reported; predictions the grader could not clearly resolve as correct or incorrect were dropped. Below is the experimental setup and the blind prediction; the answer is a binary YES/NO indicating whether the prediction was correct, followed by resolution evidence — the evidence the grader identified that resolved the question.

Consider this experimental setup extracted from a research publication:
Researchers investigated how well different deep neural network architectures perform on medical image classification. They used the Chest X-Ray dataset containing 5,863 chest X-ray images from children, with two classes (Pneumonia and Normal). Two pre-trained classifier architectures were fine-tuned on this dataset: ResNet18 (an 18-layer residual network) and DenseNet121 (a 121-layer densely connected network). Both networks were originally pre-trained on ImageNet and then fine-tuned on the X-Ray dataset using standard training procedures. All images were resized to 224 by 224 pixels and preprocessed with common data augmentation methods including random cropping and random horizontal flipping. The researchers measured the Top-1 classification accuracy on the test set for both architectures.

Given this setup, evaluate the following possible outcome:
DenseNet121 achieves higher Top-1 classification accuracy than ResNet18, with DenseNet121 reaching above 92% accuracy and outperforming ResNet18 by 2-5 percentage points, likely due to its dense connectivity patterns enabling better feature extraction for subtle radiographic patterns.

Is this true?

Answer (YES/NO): NO